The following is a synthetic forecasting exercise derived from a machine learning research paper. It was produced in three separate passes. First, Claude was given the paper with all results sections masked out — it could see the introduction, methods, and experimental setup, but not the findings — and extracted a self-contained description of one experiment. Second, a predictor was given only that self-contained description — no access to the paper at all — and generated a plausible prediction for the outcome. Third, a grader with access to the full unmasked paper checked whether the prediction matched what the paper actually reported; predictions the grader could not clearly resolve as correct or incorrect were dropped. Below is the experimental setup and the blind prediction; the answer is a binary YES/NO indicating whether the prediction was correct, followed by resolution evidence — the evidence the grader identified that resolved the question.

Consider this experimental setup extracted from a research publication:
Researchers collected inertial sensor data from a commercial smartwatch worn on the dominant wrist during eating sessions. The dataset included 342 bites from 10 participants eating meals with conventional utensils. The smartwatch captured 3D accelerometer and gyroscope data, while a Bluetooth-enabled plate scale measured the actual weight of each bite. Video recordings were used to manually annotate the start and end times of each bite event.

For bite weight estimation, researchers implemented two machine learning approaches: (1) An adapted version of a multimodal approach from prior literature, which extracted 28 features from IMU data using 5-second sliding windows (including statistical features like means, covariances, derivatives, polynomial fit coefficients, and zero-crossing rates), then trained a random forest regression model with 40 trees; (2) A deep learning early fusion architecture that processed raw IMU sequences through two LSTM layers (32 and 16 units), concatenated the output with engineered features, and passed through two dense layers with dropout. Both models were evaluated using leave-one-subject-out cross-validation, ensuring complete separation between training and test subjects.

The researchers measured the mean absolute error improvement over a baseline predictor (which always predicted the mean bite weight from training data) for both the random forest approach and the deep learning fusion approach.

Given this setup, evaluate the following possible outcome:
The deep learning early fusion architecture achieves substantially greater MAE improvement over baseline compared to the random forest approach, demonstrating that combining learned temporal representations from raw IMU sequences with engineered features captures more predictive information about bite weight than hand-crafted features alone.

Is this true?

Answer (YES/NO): YES